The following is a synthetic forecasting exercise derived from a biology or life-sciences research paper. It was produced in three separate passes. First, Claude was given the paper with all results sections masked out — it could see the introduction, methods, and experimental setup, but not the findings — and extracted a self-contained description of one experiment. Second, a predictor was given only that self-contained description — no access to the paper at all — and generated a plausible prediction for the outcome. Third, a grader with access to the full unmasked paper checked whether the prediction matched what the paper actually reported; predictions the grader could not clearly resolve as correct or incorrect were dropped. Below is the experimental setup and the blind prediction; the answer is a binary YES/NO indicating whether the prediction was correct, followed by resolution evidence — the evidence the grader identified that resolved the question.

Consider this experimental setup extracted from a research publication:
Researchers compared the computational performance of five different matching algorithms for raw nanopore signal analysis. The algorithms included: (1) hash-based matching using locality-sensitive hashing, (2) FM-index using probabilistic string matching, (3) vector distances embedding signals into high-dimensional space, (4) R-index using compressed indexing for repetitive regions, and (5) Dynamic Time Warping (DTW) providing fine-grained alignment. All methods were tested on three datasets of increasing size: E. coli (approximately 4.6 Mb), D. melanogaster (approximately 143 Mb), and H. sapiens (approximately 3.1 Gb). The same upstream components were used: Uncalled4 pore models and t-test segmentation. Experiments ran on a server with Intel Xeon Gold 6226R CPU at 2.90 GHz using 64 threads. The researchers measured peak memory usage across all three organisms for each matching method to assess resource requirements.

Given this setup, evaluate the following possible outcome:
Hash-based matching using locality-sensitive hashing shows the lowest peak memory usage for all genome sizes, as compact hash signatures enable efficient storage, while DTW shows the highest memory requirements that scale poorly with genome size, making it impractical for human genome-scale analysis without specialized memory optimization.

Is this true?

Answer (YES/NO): NO